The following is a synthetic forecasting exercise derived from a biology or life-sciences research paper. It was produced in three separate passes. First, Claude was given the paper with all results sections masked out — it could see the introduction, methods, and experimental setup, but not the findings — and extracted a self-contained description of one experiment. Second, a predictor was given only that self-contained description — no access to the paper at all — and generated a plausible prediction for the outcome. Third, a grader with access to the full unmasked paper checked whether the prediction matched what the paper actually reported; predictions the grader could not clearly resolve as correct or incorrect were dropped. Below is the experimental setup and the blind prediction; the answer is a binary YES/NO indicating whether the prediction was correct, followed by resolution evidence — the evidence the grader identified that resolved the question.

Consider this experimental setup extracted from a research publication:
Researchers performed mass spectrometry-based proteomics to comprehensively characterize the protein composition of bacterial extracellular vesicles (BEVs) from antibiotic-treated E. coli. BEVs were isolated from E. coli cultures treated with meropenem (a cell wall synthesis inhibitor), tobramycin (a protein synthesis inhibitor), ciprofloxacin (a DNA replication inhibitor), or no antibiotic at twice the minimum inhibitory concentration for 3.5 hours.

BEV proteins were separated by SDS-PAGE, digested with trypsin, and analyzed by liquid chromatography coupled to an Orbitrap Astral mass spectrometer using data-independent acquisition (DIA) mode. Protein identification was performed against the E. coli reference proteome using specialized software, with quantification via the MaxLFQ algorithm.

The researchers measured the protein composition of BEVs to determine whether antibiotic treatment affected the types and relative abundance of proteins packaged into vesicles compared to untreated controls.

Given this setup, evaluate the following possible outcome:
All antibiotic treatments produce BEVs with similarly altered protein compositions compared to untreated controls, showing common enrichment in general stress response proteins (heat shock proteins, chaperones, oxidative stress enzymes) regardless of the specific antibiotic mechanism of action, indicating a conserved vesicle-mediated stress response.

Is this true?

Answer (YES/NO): NO